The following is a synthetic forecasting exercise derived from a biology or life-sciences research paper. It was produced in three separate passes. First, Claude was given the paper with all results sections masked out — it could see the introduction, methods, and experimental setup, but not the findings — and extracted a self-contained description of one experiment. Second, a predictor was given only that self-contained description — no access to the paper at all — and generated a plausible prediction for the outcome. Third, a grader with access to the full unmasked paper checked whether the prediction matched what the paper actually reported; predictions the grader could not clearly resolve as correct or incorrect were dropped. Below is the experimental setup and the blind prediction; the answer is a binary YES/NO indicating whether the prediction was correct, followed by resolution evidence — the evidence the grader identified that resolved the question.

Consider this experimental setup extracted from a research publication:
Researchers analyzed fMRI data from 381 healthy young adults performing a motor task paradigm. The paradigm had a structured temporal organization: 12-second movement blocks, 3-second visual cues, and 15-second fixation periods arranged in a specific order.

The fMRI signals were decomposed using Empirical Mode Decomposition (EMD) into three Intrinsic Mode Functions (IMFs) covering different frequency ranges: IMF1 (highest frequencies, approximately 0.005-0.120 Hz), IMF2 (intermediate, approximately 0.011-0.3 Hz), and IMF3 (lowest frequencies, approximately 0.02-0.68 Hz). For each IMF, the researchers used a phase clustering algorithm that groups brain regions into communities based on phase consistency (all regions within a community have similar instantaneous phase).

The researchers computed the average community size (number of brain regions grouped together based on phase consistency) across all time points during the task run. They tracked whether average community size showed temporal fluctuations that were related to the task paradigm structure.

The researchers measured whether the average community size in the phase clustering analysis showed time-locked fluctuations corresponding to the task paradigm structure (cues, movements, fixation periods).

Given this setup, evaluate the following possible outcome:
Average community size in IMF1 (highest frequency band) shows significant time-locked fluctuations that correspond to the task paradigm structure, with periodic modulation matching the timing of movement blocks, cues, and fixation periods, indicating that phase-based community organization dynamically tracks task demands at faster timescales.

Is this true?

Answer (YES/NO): NO